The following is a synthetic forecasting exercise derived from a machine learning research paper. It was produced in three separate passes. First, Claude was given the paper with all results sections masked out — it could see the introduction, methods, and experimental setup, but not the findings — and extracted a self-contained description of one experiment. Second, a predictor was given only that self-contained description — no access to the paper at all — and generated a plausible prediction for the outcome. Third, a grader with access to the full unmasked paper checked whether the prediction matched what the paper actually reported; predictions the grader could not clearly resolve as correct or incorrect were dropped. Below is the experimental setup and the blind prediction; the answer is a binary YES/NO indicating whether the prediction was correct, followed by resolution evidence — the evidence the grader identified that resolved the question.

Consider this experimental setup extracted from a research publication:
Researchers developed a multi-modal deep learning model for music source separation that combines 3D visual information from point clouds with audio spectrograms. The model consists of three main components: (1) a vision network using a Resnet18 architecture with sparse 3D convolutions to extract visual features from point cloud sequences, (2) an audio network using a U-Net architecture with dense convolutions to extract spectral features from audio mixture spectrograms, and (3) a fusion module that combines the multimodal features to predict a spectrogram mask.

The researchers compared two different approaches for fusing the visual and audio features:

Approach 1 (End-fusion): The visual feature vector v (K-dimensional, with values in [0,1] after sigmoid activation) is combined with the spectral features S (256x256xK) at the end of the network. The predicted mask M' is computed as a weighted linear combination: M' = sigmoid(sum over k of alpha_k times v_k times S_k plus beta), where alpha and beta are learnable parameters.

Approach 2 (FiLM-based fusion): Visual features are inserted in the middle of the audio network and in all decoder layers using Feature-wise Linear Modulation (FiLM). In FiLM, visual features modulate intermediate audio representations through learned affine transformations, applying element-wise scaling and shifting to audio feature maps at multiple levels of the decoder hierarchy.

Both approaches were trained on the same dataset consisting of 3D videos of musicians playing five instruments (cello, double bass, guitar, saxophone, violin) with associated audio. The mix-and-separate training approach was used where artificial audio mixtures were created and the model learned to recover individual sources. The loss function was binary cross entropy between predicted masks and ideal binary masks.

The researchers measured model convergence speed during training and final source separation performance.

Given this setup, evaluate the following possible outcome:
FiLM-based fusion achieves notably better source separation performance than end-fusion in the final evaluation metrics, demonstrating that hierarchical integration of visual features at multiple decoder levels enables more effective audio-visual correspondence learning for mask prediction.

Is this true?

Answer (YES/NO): NO